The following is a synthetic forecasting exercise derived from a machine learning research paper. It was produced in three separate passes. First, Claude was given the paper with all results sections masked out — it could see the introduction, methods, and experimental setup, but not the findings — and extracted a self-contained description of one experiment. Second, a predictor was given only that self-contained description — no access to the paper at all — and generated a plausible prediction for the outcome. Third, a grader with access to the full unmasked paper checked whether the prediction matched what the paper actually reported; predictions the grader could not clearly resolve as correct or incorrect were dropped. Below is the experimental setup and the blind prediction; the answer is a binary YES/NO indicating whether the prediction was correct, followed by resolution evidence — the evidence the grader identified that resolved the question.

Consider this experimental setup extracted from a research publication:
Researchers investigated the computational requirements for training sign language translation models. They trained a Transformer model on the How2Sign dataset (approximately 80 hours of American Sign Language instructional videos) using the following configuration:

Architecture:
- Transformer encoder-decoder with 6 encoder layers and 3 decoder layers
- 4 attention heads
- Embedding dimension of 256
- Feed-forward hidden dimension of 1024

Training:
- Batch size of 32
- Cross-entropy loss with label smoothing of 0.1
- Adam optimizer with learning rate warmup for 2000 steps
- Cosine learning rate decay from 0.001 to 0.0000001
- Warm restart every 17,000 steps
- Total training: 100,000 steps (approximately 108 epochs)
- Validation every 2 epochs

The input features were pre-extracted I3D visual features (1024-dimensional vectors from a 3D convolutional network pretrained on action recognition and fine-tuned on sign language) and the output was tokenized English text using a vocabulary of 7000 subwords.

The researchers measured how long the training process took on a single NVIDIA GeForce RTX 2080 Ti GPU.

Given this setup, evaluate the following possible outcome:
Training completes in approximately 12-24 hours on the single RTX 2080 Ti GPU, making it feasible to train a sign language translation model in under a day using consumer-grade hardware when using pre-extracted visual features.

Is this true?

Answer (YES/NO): NO